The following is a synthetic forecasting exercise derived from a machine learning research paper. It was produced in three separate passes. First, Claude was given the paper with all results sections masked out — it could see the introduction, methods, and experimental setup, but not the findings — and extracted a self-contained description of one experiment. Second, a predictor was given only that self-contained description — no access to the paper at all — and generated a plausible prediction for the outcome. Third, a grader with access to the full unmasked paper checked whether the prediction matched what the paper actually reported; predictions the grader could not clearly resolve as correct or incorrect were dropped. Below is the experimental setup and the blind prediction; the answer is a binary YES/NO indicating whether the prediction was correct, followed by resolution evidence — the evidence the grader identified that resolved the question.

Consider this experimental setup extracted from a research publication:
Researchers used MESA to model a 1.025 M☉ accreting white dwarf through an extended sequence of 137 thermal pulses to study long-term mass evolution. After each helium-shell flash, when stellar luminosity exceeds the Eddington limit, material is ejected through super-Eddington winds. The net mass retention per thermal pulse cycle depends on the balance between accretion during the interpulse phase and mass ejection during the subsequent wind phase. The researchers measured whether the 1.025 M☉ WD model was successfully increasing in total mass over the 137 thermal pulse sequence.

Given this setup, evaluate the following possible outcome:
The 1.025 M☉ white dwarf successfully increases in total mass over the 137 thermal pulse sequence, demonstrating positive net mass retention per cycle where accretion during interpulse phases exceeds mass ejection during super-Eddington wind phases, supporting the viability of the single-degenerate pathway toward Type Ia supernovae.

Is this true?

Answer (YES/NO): YES